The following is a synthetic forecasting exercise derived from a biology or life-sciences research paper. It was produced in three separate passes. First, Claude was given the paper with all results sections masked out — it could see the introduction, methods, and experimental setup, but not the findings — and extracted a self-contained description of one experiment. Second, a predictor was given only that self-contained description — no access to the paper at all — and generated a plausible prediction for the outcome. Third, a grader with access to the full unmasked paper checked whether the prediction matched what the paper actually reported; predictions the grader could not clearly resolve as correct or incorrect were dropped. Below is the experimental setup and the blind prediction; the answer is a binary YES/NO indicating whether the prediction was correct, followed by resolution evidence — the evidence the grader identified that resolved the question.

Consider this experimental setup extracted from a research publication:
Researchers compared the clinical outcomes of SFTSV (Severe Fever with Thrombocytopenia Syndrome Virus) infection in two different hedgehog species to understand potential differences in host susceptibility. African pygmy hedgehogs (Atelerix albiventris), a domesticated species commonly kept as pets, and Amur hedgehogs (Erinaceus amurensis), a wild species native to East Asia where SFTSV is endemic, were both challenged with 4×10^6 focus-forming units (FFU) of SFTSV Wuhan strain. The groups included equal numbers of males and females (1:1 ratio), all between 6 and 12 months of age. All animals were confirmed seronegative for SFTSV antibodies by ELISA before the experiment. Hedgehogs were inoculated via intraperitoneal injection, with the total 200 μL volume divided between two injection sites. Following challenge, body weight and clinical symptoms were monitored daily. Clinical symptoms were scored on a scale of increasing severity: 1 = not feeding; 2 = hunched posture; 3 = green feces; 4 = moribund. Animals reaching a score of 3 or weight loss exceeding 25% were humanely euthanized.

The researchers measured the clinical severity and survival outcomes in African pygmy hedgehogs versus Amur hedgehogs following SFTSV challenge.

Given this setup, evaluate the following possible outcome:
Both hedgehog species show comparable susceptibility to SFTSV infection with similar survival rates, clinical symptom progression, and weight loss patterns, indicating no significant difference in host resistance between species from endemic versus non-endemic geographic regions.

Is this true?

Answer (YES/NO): YES